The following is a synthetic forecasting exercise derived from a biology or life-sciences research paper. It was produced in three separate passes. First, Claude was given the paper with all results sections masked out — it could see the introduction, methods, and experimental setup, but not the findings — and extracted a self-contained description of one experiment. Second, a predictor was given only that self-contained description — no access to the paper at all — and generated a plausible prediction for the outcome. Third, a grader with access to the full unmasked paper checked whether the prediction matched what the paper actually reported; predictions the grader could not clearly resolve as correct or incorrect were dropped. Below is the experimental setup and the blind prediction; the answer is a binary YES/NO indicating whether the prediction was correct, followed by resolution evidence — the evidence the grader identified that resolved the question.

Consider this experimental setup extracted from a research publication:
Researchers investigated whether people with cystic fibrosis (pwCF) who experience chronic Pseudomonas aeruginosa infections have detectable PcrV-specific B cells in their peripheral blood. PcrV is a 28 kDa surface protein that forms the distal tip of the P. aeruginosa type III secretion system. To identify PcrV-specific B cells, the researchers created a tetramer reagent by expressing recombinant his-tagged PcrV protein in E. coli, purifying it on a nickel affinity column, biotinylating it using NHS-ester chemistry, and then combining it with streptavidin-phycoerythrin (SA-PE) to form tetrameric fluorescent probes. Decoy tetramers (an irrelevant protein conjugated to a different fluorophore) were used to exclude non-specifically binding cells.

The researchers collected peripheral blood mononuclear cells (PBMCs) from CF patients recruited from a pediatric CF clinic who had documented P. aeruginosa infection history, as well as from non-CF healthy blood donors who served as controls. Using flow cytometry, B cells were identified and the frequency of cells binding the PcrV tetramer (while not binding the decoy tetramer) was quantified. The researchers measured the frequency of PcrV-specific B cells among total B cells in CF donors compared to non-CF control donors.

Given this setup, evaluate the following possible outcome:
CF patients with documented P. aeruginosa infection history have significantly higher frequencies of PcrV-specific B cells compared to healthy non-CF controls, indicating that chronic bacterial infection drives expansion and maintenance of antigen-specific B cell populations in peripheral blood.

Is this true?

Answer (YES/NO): YES